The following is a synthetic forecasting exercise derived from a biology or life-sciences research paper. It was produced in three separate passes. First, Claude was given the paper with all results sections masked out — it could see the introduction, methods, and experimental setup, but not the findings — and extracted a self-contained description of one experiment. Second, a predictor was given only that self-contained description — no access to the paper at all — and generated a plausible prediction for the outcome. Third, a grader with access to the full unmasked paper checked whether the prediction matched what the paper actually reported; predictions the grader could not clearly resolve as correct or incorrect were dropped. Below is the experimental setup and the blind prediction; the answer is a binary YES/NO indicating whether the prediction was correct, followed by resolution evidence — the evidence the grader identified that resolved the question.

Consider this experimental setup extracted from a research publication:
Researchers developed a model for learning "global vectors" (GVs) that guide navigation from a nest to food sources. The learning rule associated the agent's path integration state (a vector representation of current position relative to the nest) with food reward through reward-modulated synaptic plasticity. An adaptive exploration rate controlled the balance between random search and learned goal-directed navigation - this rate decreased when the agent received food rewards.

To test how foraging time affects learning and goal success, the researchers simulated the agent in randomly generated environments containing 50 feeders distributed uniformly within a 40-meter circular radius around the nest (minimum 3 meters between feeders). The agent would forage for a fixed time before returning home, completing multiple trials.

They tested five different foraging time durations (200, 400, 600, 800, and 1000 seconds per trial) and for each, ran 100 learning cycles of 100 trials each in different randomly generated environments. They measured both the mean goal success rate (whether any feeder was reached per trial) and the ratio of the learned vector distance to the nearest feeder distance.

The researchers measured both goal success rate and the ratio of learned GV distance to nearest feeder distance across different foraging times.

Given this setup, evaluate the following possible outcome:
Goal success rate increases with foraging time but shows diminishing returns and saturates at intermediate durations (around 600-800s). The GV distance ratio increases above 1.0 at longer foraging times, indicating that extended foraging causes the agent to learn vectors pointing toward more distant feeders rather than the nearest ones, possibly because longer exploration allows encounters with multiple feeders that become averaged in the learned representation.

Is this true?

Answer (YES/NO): NO